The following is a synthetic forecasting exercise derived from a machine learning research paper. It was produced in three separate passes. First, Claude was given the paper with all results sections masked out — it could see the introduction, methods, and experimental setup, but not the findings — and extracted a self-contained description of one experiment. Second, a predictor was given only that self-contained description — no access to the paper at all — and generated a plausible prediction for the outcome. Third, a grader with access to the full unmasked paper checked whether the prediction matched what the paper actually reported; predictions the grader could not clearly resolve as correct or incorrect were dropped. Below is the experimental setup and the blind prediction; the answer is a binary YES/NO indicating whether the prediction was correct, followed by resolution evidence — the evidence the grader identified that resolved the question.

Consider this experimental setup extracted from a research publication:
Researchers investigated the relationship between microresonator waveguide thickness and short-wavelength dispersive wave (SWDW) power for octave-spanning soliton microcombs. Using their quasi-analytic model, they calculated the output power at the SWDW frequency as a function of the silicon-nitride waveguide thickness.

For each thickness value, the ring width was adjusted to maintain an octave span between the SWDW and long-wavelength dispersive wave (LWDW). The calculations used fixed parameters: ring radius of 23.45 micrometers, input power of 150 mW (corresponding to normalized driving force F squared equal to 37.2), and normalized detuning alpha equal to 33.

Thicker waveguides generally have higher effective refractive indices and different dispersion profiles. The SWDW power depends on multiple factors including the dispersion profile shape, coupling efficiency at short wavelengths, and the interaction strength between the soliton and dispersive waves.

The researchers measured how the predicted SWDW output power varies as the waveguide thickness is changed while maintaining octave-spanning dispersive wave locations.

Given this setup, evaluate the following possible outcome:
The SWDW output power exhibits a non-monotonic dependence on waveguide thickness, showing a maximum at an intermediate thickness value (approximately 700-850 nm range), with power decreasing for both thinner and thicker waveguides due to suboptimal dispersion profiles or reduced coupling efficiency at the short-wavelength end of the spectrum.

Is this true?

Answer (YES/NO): YES